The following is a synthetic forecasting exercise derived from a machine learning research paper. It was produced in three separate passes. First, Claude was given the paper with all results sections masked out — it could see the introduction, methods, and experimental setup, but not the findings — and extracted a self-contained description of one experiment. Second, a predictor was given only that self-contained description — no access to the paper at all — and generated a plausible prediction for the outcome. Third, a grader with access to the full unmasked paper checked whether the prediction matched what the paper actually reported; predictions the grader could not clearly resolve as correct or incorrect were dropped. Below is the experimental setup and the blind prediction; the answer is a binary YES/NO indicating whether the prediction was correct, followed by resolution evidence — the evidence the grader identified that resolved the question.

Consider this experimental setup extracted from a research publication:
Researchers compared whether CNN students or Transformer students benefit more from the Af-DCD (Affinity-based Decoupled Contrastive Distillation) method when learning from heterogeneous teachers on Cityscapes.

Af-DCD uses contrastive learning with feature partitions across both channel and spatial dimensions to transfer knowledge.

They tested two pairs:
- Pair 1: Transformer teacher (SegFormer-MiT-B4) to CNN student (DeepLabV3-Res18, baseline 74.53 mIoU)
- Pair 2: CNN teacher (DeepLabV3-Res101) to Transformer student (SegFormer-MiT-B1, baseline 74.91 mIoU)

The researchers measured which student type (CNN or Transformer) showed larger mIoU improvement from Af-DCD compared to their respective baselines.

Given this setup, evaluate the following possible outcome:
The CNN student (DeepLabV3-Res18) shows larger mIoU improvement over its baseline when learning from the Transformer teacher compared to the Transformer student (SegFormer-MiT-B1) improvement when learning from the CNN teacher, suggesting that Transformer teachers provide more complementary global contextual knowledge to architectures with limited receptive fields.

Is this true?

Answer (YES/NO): YES